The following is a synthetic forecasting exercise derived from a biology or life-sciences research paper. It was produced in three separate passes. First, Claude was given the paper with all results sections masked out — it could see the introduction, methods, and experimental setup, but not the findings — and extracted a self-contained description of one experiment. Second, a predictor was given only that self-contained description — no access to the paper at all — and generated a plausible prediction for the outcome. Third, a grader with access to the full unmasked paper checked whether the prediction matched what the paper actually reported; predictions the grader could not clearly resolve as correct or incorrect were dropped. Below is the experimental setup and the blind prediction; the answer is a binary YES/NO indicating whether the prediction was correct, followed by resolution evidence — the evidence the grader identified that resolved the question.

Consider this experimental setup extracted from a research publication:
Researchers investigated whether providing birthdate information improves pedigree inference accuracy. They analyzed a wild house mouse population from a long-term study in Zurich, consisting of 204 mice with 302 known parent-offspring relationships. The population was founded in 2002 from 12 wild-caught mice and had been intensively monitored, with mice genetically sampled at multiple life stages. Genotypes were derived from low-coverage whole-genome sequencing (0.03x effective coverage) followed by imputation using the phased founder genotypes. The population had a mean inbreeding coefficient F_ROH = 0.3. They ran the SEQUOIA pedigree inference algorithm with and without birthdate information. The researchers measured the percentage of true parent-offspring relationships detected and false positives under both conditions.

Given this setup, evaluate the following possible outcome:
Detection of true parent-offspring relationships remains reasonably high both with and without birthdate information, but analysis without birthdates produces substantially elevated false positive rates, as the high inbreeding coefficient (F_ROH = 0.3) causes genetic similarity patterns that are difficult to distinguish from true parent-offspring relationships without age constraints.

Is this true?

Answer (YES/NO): NO